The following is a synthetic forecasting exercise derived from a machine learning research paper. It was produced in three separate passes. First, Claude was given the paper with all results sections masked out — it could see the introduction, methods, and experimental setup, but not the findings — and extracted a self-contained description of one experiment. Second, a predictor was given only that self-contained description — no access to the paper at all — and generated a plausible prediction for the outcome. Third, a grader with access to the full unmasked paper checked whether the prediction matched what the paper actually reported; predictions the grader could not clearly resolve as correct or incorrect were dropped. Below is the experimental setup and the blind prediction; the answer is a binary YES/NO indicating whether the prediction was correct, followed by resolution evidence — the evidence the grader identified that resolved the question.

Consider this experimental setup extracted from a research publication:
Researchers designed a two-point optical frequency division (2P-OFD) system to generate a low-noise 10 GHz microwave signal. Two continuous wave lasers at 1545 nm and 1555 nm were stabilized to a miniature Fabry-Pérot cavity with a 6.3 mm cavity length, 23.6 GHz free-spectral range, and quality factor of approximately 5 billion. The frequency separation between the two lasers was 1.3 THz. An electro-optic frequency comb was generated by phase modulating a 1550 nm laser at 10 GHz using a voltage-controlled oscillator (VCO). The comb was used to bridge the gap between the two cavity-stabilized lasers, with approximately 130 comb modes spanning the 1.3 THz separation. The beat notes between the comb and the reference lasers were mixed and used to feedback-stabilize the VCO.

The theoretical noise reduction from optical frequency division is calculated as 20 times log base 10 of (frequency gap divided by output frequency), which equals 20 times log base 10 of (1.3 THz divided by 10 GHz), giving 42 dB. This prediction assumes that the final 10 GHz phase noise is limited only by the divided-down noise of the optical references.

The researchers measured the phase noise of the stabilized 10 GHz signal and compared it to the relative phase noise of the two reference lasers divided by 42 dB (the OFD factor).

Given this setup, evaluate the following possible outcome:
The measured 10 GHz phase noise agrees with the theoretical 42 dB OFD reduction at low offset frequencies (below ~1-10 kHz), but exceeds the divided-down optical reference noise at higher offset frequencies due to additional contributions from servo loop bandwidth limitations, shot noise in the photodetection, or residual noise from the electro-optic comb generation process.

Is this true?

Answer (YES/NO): NO